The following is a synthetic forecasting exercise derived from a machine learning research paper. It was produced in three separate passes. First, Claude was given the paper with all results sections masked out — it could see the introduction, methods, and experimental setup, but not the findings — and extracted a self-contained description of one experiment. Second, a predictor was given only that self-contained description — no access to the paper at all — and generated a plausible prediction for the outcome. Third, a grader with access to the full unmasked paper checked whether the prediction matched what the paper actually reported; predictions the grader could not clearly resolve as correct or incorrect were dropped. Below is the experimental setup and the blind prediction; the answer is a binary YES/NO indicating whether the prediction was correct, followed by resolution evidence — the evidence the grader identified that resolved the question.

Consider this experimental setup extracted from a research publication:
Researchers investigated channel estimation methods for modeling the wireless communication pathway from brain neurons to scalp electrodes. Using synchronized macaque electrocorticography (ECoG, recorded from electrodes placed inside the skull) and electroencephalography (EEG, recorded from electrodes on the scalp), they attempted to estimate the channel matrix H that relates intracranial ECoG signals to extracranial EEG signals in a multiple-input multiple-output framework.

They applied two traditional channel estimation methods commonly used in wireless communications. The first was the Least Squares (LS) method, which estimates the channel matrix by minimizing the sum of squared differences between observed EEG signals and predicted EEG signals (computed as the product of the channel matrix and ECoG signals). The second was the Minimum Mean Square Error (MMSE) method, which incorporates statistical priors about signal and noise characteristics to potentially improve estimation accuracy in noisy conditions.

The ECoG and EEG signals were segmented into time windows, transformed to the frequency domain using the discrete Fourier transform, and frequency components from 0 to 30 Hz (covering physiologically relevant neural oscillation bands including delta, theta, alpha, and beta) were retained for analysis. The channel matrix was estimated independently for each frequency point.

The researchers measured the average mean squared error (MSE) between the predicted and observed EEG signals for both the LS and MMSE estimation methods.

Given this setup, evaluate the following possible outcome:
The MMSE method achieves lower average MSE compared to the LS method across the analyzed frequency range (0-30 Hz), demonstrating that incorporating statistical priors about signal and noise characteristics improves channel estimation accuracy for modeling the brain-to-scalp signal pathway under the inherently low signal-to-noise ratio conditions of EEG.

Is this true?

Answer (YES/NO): NO